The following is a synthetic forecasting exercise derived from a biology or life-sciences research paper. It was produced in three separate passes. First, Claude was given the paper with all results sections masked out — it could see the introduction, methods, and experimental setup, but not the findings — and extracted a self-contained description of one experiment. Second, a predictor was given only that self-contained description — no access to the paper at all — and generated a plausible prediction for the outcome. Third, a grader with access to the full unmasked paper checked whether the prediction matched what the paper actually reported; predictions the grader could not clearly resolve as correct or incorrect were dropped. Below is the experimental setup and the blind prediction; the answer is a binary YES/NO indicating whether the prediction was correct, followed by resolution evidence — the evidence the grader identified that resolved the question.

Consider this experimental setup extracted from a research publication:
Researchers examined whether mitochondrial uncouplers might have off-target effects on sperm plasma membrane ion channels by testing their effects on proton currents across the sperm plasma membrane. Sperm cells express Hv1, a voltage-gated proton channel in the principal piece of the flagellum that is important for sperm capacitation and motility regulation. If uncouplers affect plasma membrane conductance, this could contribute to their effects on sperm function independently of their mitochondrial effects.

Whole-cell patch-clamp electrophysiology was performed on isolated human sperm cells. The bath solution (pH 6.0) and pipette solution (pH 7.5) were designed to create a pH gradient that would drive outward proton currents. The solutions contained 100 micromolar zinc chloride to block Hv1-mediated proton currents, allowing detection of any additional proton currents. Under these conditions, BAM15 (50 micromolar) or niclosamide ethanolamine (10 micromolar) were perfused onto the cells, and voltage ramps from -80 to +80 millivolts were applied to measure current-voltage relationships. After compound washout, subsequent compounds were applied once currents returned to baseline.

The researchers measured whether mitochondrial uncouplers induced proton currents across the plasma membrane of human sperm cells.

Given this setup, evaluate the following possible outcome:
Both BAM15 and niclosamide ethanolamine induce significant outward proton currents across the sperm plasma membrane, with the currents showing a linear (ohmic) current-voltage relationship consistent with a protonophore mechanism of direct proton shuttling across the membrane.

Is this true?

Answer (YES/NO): NO